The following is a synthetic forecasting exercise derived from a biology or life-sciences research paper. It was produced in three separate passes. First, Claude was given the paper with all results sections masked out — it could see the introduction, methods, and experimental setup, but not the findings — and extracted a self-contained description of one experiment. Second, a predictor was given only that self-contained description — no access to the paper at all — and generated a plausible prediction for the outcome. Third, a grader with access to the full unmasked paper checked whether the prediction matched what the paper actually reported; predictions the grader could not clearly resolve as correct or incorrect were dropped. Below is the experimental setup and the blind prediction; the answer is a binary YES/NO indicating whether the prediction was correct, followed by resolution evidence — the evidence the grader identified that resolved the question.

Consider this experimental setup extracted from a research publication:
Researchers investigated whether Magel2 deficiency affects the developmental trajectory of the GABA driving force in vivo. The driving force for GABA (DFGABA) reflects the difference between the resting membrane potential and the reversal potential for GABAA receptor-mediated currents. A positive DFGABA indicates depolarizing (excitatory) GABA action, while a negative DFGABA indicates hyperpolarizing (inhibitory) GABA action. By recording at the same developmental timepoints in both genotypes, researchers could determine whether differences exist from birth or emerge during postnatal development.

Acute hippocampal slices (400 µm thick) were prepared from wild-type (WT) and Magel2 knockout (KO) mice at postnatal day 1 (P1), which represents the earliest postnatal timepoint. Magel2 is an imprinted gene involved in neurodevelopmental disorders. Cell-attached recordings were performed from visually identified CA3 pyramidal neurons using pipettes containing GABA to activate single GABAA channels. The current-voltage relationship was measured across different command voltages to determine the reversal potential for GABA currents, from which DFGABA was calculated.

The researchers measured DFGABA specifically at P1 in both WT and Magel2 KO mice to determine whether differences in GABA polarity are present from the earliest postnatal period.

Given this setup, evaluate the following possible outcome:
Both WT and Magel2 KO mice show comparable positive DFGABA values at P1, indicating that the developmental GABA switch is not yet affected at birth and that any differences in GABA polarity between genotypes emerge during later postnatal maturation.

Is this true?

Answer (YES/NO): YES